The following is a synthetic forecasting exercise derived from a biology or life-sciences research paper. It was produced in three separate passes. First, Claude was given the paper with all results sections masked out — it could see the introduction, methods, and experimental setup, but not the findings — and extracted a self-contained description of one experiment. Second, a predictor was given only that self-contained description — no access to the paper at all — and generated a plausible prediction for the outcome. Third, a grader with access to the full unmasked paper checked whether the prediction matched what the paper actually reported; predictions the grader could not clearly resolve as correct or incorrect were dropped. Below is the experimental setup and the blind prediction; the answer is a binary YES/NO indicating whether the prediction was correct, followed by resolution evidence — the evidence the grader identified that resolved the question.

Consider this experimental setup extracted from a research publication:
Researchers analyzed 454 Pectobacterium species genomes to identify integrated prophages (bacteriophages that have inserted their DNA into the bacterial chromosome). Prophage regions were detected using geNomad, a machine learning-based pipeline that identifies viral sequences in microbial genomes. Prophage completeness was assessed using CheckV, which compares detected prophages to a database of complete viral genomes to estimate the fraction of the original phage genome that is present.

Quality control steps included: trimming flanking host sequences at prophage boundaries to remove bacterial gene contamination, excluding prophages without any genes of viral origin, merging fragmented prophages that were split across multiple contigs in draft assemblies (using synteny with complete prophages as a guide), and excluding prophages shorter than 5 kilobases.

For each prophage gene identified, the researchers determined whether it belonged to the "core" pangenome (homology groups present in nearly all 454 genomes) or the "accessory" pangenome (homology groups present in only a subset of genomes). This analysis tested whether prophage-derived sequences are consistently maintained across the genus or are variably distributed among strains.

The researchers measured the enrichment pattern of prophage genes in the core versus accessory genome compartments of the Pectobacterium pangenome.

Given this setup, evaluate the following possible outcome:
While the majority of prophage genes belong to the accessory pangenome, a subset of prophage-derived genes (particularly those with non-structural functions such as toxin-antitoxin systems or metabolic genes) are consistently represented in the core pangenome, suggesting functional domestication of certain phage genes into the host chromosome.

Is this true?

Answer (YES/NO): NO